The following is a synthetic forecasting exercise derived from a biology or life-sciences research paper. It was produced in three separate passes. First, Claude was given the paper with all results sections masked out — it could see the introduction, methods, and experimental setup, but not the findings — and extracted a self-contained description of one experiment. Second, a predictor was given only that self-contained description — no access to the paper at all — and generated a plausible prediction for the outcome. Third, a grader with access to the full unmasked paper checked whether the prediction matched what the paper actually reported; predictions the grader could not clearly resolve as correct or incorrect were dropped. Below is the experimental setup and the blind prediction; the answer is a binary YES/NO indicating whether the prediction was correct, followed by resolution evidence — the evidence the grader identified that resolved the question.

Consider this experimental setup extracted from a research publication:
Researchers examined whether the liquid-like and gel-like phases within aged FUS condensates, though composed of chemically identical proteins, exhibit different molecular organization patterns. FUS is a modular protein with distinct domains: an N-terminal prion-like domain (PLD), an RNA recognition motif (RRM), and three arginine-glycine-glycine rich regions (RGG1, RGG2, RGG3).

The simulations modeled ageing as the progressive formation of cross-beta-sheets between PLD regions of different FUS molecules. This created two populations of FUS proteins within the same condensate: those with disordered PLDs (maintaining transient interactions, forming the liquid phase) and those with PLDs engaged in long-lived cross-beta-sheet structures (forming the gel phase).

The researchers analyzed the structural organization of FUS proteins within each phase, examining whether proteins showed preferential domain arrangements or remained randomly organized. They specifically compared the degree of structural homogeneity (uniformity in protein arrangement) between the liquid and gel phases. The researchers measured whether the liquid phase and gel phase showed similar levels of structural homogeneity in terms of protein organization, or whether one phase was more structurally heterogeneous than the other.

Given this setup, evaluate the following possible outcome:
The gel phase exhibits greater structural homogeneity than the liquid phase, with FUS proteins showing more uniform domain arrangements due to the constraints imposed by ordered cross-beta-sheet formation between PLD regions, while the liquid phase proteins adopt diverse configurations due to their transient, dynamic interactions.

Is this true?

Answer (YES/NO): NO